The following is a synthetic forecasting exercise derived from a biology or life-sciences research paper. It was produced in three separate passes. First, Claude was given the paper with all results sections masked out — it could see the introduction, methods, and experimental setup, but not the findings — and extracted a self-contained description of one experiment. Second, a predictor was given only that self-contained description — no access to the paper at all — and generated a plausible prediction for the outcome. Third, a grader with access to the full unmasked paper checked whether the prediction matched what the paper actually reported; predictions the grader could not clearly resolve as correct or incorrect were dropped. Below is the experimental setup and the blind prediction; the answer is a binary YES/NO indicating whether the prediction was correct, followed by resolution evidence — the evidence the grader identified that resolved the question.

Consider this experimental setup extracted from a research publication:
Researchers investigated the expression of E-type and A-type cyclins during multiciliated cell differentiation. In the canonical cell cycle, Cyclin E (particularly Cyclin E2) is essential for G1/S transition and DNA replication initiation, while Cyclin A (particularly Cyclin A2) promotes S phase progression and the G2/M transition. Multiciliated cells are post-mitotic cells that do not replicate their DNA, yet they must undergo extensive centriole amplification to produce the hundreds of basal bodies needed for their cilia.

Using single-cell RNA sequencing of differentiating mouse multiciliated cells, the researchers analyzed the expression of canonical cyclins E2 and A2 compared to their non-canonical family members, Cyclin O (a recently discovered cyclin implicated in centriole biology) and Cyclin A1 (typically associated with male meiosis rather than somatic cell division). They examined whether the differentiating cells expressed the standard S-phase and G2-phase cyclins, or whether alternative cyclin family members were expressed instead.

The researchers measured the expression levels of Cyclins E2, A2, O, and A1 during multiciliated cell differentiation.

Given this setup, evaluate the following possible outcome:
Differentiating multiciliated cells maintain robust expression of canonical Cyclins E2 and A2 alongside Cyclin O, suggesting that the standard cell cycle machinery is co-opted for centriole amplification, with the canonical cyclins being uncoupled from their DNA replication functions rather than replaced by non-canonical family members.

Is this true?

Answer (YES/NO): NO